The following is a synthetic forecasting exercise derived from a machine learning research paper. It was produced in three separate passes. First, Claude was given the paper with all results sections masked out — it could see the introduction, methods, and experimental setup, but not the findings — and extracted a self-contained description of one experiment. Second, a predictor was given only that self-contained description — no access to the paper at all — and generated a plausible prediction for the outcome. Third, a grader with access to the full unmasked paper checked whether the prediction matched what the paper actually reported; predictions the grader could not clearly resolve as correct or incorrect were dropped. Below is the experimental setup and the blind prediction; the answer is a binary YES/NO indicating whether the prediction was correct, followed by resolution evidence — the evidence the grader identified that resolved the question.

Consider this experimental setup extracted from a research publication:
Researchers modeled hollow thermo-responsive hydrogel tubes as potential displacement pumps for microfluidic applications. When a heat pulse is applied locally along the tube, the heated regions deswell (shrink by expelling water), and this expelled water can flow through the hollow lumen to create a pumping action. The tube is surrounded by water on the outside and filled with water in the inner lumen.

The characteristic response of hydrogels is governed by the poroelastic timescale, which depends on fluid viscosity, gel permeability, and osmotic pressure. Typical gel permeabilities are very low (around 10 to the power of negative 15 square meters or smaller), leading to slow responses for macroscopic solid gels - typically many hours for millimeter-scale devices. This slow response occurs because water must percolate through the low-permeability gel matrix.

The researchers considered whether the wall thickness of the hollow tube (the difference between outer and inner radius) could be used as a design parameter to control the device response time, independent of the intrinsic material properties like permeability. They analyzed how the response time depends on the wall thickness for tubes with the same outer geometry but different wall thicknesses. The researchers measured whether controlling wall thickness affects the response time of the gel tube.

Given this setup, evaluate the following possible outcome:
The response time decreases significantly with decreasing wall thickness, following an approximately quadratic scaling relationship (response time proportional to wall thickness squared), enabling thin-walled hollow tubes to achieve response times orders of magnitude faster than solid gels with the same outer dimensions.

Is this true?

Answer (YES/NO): YES